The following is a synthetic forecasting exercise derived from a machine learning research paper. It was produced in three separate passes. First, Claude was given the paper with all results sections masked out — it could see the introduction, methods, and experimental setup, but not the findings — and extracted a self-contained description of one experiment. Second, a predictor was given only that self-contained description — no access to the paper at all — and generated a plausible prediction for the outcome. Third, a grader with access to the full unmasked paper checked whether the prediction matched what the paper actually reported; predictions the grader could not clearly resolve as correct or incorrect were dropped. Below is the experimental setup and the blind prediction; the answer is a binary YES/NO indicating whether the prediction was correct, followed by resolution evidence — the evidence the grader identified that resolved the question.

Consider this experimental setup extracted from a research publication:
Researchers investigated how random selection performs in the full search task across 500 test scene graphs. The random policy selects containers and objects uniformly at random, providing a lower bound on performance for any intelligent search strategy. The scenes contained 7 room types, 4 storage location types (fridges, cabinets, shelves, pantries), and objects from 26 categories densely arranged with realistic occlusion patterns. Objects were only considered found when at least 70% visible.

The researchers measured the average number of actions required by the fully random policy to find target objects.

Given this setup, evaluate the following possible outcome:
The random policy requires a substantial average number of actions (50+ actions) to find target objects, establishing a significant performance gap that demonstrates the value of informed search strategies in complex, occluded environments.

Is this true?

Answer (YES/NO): YES